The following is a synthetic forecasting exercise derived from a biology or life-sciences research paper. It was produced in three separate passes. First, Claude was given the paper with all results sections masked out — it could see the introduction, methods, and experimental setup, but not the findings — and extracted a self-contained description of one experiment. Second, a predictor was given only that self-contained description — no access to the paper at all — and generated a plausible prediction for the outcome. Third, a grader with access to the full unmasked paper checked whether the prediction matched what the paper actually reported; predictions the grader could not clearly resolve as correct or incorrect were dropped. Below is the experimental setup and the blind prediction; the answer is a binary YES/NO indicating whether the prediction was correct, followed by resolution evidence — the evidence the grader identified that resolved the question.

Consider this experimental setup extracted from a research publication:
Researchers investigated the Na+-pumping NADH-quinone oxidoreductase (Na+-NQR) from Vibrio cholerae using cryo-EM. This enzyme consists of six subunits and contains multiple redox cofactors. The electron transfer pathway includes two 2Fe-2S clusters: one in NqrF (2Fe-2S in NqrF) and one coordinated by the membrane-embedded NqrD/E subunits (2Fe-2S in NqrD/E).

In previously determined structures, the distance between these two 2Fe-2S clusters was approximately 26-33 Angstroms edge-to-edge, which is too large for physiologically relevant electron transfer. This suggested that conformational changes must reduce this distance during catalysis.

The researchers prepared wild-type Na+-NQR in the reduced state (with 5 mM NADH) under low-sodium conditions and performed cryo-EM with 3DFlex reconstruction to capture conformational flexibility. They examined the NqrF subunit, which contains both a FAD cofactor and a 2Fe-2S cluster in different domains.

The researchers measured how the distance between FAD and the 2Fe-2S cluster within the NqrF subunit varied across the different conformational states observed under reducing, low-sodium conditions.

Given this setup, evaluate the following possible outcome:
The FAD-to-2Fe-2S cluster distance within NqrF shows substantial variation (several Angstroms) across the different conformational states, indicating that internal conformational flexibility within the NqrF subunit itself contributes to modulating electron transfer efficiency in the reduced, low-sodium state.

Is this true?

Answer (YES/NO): YES